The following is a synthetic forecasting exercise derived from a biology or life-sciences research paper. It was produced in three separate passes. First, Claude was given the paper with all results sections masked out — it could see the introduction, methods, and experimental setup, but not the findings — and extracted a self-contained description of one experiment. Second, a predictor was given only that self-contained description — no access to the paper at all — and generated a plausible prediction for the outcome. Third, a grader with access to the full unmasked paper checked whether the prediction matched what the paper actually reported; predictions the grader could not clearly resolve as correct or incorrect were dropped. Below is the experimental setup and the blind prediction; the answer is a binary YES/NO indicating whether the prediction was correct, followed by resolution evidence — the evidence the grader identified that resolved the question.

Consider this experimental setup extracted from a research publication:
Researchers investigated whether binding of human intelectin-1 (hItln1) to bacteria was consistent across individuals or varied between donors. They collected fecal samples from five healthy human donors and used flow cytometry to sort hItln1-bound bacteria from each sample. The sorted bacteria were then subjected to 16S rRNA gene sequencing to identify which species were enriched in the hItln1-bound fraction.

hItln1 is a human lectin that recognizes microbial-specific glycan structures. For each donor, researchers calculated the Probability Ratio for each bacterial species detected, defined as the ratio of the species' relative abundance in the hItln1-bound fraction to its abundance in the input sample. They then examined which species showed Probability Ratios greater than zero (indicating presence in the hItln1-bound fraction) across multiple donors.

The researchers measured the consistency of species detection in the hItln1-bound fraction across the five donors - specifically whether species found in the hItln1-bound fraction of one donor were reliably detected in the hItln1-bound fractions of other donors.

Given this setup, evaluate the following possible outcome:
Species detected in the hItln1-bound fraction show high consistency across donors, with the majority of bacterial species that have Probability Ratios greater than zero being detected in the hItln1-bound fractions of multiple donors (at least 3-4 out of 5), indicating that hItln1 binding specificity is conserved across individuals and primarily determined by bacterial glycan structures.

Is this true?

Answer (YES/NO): NO